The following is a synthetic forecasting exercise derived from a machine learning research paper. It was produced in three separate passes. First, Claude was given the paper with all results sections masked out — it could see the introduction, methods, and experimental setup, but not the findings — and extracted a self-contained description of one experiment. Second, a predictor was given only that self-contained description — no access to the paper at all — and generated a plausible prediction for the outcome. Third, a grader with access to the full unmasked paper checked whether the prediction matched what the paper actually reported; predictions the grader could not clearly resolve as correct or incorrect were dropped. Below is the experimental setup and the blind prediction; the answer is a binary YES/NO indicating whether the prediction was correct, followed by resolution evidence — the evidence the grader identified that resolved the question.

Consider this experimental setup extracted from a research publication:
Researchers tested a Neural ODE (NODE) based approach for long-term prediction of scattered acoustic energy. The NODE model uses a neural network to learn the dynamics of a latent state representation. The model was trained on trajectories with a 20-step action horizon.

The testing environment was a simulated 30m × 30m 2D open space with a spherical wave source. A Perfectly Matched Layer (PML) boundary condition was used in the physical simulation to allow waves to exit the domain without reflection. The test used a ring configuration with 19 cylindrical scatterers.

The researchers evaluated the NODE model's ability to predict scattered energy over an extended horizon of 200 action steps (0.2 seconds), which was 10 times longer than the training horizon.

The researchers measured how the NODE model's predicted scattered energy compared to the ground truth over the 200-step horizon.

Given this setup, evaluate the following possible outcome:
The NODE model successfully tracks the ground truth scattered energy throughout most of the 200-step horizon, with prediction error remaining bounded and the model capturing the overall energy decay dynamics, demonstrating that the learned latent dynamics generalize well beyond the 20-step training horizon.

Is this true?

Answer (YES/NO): NO